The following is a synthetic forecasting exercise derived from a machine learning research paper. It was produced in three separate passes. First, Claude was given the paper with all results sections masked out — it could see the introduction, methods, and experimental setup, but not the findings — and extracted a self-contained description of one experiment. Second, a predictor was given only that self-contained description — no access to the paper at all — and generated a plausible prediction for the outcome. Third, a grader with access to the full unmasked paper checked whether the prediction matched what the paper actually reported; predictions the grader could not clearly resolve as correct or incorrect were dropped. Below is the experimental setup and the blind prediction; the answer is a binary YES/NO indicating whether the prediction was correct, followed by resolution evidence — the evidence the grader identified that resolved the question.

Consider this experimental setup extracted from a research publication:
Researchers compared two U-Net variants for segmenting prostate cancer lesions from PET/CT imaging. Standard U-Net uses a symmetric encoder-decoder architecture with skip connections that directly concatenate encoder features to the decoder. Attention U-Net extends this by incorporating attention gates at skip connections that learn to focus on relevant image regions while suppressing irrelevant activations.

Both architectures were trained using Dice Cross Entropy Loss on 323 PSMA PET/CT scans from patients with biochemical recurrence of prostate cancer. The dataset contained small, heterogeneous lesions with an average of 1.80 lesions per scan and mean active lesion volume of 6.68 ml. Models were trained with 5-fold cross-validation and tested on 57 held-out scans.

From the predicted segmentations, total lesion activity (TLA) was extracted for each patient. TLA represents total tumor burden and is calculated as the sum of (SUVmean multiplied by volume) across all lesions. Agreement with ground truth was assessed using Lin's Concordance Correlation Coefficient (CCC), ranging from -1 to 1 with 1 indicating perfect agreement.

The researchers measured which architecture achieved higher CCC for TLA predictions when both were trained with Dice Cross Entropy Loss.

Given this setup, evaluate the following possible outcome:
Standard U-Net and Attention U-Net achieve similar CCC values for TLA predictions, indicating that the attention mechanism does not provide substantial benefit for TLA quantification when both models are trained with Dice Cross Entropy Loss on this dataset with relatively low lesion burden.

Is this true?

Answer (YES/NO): NO